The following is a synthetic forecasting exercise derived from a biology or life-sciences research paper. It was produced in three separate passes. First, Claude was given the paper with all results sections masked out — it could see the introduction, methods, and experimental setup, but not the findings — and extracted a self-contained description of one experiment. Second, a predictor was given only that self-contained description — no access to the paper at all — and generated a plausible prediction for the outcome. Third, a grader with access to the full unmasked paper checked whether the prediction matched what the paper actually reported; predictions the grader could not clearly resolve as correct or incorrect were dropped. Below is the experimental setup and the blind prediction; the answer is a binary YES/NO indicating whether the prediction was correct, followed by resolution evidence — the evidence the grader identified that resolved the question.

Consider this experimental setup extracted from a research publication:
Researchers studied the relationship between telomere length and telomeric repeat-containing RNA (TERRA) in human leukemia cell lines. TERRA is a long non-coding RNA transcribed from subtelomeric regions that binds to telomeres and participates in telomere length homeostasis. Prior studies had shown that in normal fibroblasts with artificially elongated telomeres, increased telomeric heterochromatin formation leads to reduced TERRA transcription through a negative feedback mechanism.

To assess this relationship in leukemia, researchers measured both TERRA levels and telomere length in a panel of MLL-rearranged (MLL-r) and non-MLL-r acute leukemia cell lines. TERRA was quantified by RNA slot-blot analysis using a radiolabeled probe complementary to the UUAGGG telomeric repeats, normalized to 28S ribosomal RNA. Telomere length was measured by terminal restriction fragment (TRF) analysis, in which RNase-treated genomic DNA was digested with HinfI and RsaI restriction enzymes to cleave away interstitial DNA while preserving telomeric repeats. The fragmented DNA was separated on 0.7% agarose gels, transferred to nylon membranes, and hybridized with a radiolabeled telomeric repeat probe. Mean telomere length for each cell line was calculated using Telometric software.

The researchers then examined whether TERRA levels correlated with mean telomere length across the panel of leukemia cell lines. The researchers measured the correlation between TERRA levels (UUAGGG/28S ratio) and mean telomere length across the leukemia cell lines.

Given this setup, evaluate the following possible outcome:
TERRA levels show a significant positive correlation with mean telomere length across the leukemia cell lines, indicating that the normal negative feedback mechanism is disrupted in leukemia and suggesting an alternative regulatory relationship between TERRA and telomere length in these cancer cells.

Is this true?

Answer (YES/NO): YES